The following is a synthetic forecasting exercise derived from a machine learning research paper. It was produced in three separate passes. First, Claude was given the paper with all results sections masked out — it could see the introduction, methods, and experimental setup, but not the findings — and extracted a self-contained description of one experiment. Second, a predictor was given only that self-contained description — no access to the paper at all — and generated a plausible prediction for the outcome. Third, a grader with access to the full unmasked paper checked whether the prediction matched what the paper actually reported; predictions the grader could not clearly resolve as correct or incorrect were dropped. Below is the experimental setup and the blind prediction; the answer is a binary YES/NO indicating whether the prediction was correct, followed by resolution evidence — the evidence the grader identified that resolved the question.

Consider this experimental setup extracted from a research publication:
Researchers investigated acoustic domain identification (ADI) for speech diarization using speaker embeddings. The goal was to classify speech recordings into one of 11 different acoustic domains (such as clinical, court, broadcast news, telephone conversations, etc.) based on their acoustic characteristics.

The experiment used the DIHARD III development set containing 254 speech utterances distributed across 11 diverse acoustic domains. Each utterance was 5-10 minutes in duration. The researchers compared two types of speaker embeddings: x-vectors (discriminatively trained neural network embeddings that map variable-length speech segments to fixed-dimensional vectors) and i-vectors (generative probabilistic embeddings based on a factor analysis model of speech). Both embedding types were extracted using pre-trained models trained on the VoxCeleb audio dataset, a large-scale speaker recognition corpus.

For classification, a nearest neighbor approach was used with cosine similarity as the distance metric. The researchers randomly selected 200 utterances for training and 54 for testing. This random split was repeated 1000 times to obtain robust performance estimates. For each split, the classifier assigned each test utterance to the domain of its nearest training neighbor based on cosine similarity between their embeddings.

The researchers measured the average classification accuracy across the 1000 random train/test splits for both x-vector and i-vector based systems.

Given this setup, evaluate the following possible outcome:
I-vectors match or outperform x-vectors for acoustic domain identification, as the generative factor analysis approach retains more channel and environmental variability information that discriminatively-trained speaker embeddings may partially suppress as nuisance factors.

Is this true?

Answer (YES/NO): YES